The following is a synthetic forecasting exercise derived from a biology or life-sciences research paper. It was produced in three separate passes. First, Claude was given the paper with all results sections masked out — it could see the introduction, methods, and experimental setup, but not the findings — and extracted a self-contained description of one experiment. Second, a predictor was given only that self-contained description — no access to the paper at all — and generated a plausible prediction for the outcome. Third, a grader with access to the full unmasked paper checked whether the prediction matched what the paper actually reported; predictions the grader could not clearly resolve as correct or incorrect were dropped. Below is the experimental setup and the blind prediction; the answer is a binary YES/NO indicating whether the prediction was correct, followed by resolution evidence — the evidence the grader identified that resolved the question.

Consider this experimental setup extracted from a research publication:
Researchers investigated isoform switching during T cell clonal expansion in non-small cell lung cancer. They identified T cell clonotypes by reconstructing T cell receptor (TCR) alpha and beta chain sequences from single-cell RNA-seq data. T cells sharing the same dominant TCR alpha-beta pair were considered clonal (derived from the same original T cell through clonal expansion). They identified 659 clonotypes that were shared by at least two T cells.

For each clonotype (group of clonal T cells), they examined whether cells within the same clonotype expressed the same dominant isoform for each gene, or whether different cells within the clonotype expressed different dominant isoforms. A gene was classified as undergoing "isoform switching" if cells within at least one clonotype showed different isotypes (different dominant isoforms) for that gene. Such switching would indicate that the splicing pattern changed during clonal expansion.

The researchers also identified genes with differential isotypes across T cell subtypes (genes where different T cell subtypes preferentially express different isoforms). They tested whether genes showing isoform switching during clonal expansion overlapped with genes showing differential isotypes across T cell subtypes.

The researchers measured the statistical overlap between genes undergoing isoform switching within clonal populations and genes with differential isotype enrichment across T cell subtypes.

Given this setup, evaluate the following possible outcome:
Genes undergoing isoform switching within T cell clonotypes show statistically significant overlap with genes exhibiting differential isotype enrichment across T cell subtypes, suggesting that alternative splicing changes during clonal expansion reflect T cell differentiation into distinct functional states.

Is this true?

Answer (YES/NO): YES